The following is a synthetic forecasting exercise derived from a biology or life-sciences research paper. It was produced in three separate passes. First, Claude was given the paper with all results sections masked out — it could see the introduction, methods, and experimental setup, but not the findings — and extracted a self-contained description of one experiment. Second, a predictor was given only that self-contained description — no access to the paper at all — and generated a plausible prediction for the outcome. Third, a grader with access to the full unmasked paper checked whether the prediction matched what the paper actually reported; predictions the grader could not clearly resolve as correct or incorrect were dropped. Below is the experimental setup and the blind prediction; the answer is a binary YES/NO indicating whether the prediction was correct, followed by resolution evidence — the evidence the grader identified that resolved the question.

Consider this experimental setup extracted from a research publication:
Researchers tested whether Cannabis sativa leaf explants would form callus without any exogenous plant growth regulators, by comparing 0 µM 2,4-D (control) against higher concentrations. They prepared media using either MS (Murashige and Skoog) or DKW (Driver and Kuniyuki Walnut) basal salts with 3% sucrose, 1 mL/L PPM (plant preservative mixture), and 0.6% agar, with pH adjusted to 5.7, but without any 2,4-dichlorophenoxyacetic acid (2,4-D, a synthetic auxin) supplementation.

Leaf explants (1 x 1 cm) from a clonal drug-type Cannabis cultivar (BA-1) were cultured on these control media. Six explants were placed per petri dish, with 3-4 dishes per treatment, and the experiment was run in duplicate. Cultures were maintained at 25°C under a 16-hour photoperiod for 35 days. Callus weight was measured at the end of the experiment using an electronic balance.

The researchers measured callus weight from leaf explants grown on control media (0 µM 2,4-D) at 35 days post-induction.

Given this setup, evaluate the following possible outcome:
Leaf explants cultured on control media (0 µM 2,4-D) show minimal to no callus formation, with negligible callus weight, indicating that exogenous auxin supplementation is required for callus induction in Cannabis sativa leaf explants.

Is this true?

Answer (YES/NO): YES